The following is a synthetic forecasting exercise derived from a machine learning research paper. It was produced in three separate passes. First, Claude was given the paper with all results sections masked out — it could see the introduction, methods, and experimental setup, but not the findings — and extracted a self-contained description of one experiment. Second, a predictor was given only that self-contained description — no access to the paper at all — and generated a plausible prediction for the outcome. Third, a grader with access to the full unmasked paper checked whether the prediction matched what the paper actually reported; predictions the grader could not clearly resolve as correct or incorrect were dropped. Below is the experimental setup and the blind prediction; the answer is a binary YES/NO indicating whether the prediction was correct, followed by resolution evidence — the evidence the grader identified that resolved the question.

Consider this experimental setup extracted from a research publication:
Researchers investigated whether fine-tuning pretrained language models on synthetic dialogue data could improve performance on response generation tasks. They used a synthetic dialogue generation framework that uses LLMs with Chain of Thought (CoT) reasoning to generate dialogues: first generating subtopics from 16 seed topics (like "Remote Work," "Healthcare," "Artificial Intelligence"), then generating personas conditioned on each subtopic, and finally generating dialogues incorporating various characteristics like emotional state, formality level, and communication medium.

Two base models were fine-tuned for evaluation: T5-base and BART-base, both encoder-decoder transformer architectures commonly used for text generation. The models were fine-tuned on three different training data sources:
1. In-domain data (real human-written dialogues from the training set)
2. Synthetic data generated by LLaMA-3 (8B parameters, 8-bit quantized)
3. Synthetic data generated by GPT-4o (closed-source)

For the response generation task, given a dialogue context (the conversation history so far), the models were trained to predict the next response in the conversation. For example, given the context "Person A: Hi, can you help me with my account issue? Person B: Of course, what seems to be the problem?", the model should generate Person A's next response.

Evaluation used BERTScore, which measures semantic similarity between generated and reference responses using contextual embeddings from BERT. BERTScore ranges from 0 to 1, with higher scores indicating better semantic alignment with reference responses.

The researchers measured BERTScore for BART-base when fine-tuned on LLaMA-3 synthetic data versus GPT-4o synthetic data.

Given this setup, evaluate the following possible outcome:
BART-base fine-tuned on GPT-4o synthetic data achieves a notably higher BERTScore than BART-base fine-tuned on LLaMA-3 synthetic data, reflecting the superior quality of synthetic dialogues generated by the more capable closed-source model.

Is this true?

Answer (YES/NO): NO